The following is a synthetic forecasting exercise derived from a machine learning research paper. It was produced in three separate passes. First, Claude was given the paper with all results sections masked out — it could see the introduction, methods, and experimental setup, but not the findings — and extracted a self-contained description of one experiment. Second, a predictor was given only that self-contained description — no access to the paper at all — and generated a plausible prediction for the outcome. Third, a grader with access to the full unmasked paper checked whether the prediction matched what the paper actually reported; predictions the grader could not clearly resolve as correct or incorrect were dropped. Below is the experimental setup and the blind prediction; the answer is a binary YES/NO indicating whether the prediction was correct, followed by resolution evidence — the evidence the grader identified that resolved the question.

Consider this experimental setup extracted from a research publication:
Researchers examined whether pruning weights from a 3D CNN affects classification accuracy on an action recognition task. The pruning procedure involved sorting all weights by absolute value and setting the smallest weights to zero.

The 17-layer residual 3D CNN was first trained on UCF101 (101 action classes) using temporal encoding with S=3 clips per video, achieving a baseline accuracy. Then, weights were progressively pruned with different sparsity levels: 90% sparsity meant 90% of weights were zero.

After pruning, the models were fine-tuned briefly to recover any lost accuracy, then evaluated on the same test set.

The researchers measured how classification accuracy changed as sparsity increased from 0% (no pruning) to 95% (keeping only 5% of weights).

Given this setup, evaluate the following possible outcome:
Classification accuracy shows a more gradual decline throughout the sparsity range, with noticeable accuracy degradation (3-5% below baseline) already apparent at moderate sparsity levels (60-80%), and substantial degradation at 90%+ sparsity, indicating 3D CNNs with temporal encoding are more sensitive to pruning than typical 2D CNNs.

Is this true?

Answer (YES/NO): NO